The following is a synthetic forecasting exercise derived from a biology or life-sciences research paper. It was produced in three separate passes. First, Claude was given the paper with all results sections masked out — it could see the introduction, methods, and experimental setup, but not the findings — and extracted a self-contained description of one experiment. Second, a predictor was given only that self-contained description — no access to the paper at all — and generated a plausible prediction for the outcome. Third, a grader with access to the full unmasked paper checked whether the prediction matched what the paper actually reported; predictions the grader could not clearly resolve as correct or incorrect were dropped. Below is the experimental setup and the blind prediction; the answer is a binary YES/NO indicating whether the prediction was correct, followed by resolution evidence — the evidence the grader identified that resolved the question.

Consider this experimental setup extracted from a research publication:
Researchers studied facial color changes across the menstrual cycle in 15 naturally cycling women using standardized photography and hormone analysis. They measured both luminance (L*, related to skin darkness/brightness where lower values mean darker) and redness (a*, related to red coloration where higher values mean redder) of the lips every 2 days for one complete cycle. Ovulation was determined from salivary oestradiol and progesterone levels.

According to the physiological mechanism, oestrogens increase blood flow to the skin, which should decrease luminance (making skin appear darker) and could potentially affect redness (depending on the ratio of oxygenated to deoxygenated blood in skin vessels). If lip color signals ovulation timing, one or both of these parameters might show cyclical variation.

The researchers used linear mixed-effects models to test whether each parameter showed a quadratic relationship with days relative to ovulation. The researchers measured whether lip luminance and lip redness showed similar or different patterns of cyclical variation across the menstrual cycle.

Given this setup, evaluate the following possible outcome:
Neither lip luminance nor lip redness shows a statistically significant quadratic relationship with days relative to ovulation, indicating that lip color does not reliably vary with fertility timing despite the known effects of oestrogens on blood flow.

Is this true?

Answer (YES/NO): NO